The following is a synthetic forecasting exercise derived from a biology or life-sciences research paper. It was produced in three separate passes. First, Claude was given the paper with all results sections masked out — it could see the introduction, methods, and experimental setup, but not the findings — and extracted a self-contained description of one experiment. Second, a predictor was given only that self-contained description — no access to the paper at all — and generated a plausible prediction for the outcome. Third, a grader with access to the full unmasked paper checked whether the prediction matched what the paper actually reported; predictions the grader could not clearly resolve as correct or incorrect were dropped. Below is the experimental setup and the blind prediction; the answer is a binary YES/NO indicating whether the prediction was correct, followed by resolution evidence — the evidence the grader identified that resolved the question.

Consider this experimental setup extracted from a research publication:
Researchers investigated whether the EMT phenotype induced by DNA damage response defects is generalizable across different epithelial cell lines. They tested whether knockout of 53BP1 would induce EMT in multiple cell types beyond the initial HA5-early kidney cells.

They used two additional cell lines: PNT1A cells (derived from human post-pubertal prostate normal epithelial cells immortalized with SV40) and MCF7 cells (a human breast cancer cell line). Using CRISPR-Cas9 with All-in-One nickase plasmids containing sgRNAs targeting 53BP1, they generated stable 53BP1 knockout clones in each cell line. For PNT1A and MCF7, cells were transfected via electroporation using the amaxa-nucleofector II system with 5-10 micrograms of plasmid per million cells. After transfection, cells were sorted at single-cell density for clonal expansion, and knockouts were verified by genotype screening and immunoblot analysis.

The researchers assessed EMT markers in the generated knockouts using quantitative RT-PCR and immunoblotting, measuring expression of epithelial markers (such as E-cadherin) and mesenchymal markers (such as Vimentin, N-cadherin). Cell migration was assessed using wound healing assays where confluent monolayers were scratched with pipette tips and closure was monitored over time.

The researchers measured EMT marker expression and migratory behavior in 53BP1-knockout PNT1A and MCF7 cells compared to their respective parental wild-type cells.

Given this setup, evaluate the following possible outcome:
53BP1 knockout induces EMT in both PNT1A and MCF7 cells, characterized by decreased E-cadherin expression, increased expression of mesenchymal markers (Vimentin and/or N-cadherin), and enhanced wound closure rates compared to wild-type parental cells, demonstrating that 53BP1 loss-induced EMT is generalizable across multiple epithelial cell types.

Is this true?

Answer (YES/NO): YES